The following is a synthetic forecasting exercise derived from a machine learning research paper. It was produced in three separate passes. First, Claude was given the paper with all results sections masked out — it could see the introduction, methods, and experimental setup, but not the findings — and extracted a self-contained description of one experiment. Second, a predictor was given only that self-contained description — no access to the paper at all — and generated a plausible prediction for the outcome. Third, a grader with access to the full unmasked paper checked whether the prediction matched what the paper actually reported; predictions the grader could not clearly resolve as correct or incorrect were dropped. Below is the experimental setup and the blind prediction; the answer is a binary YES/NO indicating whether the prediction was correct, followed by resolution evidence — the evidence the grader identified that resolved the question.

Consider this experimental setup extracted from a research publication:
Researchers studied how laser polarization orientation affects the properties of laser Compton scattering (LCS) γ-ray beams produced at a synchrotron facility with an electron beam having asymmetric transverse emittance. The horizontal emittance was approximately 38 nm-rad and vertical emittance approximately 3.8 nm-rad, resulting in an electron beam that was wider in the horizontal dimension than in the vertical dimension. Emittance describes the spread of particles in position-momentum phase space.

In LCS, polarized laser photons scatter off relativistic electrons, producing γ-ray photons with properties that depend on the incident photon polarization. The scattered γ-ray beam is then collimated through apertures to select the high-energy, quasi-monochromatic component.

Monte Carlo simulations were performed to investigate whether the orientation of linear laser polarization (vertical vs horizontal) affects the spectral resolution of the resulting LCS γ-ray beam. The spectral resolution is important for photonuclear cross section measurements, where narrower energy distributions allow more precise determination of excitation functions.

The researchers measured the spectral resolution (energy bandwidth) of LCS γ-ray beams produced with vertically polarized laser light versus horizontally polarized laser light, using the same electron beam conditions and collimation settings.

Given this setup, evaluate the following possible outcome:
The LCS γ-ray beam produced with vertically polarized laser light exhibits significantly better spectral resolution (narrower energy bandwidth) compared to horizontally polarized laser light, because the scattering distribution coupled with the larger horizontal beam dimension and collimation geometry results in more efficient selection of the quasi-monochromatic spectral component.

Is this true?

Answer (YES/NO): NO